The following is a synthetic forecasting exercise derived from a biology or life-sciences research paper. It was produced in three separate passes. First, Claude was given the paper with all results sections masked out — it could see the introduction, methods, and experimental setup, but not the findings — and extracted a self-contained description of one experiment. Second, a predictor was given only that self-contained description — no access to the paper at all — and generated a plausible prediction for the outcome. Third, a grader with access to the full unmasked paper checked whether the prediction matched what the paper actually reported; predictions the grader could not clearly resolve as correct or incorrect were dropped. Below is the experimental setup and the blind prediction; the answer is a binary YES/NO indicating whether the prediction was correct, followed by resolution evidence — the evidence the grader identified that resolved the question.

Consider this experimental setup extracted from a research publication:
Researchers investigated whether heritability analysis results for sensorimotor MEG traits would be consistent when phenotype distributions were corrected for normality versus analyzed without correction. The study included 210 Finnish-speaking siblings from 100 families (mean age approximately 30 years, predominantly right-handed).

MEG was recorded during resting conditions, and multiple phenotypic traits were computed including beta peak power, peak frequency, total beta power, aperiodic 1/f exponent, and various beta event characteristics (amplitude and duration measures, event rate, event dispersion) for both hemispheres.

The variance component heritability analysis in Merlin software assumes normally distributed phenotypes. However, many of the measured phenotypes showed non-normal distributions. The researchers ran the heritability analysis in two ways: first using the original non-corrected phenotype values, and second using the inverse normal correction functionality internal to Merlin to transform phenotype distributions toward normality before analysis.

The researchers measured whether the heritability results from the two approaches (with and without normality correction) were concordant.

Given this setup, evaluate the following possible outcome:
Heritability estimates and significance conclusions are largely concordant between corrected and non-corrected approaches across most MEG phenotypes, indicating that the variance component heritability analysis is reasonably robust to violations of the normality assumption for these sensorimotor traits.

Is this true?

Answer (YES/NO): YES